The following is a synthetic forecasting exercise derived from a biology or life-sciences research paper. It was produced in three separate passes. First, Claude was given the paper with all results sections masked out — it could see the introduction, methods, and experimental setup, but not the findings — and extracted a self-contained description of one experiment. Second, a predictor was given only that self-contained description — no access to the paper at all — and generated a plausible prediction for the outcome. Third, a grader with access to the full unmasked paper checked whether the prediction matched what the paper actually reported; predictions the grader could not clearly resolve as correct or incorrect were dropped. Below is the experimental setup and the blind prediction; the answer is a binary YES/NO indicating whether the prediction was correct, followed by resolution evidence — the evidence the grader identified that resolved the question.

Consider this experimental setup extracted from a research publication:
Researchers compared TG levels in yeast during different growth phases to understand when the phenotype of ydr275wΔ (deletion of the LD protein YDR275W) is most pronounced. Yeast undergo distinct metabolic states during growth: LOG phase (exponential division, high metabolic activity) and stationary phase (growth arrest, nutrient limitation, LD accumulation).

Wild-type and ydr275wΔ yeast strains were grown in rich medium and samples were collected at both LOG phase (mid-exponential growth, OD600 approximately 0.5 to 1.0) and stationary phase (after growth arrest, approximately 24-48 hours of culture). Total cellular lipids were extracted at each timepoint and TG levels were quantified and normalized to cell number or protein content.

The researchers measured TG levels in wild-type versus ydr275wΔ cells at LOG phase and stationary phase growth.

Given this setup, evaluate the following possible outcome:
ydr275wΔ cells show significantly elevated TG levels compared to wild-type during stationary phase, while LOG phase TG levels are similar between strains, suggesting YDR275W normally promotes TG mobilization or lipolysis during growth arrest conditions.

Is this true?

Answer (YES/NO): NO